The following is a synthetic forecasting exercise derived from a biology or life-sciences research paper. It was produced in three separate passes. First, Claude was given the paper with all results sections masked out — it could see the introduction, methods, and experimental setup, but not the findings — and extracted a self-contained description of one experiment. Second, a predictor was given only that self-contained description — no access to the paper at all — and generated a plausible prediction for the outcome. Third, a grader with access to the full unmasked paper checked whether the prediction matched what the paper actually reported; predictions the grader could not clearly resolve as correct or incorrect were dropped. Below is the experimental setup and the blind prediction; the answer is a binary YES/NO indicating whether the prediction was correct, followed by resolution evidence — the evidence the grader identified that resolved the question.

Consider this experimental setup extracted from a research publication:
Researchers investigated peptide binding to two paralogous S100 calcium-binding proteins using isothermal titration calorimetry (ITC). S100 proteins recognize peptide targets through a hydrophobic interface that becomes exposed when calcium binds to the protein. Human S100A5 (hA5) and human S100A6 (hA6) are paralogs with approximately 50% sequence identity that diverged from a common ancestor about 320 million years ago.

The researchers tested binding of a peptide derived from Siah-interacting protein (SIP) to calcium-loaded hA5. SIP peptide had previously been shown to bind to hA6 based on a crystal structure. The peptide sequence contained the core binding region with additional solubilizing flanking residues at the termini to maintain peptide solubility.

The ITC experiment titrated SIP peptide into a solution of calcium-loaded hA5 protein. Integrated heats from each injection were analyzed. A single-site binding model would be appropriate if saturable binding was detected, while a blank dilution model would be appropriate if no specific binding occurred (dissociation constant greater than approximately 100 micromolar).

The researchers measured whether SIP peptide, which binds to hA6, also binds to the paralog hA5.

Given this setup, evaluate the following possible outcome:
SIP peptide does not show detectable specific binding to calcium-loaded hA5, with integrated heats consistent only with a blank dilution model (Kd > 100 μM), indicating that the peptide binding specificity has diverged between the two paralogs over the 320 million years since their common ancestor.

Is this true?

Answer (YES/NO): YES